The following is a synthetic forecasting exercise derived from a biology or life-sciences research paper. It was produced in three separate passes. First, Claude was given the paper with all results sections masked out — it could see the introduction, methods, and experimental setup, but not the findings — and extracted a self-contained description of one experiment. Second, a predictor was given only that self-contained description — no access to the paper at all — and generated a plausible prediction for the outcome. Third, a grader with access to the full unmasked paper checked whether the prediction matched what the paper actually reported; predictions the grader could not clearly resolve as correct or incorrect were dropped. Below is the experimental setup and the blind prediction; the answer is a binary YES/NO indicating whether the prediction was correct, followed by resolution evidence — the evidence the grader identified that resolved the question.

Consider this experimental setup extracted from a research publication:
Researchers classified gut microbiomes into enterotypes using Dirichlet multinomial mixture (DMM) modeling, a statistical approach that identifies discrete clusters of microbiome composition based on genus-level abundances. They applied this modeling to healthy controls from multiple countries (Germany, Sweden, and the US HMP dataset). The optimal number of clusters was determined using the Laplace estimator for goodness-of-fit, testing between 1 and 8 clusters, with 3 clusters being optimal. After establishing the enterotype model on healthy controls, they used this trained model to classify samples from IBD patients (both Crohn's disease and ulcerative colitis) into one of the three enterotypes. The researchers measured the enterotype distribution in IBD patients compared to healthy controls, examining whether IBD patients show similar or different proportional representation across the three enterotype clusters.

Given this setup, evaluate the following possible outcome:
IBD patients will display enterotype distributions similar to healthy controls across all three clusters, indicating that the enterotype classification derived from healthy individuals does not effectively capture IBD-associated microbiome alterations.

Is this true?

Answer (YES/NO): NO